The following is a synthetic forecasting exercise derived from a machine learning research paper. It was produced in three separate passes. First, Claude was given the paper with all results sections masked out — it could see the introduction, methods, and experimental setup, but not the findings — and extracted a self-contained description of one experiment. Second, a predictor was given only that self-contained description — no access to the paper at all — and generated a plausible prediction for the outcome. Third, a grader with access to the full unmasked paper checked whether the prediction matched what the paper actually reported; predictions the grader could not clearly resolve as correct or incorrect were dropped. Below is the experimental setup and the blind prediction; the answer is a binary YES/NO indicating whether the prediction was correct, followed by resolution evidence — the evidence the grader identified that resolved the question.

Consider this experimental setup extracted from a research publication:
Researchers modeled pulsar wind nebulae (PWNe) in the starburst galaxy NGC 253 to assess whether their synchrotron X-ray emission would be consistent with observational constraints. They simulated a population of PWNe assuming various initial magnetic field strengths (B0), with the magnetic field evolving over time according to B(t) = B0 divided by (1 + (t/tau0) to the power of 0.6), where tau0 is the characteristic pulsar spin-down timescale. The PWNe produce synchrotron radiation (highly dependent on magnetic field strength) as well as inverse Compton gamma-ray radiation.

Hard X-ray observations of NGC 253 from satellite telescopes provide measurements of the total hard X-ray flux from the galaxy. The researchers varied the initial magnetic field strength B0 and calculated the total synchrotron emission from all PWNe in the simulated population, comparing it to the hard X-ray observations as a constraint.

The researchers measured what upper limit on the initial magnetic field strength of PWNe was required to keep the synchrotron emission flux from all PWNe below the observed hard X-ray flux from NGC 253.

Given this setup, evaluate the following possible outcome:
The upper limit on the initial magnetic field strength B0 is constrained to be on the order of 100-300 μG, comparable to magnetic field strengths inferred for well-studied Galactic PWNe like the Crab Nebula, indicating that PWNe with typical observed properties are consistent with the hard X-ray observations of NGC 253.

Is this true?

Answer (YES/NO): NO